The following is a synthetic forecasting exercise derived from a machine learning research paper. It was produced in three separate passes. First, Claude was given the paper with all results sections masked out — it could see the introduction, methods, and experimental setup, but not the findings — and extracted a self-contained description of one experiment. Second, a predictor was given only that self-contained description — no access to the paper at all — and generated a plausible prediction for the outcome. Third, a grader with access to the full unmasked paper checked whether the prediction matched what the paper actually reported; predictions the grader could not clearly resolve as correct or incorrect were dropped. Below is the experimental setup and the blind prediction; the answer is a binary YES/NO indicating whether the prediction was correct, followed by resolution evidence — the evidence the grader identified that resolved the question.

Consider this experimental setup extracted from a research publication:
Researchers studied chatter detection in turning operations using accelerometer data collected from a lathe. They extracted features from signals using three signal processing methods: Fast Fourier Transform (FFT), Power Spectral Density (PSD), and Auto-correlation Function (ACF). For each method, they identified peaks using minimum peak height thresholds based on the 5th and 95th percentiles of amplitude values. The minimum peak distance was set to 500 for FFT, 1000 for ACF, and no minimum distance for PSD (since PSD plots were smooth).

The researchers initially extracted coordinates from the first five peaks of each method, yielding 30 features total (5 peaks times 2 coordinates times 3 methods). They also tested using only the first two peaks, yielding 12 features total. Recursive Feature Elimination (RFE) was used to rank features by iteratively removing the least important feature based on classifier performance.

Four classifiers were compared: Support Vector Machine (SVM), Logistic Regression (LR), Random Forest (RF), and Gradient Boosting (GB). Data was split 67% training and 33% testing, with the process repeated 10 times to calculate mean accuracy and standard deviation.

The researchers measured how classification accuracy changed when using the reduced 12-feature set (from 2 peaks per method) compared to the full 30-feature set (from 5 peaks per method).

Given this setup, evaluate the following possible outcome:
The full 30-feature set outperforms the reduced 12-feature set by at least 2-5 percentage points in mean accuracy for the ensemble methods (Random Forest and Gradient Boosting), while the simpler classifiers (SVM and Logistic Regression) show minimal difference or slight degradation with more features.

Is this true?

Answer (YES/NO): NO